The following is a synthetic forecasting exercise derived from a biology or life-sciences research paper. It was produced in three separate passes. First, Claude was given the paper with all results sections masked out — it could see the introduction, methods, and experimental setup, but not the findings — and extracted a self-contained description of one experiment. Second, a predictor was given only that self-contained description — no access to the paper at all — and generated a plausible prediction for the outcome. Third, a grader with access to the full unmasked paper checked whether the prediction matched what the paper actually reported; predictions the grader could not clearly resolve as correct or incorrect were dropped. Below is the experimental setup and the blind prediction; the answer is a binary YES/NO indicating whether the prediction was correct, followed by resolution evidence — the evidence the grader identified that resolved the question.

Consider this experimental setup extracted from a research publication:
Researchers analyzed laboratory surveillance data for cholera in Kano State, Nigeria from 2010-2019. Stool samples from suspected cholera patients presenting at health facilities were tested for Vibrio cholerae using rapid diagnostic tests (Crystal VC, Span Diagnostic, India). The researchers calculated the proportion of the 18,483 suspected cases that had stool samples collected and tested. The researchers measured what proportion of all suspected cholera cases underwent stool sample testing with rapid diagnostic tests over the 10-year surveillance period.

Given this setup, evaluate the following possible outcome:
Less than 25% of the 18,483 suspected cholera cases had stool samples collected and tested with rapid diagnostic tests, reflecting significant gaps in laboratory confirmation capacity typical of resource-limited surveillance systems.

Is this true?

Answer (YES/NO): YES